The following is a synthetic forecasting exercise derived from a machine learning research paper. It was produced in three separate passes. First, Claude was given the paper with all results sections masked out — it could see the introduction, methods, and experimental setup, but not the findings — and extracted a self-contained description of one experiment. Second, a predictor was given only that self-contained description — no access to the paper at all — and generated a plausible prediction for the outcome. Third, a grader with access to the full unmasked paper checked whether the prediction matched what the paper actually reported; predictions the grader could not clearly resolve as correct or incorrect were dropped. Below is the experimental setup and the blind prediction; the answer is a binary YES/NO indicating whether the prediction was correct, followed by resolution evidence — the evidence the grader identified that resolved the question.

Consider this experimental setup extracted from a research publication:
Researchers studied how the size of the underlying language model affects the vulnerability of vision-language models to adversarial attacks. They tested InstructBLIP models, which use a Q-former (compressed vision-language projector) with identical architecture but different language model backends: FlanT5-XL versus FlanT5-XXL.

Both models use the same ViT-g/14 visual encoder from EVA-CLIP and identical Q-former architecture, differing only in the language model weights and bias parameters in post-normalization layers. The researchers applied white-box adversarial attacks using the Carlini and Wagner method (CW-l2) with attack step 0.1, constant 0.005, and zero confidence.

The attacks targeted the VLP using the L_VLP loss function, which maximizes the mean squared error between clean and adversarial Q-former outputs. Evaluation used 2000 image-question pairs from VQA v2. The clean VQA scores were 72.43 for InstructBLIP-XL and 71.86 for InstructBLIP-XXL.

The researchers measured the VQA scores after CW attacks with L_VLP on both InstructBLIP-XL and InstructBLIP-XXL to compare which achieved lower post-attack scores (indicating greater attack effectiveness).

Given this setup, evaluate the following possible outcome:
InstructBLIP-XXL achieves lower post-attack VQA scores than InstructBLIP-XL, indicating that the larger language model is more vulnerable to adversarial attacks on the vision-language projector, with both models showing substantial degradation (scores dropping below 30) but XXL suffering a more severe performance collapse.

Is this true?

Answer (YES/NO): YES